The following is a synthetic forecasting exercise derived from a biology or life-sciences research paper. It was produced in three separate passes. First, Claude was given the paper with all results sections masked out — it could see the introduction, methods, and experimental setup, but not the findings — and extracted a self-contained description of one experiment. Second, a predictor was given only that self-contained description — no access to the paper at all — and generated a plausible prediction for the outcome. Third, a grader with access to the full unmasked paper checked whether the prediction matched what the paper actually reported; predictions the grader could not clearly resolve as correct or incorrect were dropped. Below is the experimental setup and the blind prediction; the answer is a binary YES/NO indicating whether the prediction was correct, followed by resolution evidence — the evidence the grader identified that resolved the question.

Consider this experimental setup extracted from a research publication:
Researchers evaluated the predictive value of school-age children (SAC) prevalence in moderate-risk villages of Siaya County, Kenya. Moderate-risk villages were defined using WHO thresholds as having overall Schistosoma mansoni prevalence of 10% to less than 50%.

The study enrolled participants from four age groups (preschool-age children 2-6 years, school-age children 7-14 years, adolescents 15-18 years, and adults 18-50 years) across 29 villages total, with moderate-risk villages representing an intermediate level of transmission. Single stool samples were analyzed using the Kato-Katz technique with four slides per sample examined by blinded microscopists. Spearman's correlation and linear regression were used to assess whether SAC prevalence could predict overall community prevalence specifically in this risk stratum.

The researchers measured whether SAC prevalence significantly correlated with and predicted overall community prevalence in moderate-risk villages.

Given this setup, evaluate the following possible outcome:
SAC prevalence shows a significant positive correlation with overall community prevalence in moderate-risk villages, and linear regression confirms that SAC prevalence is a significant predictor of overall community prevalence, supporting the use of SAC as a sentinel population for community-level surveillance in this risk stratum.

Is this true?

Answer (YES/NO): YES